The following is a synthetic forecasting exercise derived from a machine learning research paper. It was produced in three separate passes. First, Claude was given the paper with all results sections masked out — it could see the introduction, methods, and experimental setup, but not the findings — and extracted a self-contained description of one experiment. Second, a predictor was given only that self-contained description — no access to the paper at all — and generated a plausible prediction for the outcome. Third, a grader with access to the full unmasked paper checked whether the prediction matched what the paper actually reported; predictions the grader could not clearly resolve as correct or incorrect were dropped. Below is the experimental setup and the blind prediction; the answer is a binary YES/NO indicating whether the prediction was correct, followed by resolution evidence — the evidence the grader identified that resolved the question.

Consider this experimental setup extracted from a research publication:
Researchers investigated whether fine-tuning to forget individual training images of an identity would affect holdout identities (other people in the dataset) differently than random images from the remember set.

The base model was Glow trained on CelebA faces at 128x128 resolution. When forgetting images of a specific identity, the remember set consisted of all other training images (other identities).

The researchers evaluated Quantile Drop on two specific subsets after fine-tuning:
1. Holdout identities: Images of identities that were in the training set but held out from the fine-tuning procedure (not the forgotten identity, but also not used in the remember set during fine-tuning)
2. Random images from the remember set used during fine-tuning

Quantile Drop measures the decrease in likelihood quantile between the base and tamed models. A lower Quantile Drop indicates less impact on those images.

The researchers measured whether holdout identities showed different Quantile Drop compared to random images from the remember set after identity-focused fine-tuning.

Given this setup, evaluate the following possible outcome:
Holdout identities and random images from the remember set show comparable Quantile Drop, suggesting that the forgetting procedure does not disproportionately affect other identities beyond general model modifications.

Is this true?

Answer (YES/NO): YES